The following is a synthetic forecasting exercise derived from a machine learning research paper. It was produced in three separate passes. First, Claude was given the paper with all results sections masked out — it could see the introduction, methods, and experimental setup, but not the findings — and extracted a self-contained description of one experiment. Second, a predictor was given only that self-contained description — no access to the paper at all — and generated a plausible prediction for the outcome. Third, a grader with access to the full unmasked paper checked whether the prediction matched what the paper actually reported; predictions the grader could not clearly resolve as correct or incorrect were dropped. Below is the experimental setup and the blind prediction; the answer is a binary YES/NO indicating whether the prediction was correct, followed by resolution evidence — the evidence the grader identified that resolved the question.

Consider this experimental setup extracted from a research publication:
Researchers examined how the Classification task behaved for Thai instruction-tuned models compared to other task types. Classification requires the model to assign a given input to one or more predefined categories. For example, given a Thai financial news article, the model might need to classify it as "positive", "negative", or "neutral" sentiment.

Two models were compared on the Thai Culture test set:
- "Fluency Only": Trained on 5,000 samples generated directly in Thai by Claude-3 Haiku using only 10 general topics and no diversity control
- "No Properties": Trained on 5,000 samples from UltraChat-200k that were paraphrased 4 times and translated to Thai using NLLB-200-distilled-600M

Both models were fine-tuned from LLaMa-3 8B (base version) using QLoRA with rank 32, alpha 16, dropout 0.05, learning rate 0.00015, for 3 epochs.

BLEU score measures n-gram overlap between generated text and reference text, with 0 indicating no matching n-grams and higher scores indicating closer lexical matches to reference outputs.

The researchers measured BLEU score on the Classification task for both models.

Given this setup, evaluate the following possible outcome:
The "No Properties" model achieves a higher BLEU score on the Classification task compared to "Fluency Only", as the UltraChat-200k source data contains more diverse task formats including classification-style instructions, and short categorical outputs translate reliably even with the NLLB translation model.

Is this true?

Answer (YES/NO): NO